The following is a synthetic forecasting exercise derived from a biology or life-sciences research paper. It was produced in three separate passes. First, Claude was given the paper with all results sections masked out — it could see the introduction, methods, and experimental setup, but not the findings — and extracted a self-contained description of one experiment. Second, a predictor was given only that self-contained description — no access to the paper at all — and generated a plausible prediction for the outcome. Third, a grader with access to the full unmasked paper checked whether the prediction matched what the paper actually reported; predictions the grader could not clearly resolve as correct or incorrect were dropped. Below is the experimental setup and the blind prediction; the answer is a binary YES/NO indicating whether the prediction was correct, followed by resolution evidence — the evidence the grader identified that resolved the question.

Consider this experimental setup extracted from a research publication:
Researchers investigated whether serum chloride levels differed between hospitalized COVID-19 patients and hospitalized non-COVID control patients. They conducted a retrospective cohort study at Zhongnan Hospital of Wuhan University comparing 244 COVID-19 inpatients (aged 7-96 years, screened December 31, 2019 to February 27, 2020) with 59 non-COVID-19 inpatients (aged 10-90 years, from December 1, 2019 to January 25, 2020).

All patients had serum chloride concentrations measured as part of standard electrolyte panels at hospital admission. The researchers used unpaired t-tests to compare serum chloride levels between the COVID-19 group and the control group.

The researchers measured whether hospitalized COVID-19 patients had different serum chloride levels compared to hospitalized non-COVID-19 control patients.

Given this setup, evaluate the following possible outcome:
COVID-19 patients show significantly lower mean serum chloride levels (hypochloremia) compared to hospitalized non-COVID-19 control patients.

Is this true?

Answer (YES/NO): NO